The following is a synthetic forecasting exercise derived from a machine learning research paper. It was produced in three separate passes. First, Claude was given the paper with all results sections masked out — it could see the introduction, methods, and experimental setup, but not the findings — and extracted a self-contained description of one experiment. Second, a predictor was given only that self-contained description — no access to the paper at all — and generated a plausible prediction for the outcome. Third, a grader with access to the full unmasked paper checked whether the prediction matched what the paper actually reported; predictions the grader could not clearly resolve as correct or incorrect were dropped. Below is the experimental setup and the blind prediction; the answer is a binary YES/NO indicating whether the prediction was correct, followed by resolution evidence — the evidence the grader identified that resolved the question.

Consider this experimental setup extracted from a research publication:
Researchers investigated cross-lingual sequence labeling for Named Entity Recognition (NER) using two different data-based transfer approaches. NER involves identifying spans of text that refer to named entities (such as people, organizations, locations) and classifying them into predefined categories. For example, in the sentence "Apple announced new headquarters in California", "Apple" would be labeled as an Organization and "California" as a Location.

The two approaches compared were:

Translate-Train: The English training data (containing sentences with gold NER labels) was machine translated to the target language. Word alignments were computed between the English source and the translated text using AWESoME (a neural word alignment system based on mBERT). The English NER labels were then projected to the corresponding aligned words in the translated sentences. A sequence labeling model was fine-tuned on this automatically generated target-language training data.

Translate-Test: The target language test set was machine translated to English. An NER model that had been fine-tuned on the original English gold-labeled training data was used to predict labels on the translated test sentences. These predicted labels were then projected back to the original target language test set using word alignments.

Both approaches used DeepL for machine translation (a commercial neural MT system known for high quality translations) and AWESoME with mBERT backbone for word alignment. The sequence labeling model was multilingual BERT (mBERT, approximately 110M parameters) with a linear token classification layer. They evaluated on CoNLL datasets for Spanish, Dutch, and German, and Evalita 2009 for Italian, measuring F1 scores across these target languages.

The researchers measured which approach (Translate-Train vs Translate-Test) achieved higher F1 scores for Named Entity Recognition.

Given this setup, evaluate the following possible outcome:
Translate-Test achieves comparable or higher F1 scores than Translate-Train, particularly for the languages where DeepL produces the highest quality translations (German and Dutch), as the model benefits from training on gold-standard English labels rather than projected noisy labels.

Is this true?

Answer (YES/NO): NO